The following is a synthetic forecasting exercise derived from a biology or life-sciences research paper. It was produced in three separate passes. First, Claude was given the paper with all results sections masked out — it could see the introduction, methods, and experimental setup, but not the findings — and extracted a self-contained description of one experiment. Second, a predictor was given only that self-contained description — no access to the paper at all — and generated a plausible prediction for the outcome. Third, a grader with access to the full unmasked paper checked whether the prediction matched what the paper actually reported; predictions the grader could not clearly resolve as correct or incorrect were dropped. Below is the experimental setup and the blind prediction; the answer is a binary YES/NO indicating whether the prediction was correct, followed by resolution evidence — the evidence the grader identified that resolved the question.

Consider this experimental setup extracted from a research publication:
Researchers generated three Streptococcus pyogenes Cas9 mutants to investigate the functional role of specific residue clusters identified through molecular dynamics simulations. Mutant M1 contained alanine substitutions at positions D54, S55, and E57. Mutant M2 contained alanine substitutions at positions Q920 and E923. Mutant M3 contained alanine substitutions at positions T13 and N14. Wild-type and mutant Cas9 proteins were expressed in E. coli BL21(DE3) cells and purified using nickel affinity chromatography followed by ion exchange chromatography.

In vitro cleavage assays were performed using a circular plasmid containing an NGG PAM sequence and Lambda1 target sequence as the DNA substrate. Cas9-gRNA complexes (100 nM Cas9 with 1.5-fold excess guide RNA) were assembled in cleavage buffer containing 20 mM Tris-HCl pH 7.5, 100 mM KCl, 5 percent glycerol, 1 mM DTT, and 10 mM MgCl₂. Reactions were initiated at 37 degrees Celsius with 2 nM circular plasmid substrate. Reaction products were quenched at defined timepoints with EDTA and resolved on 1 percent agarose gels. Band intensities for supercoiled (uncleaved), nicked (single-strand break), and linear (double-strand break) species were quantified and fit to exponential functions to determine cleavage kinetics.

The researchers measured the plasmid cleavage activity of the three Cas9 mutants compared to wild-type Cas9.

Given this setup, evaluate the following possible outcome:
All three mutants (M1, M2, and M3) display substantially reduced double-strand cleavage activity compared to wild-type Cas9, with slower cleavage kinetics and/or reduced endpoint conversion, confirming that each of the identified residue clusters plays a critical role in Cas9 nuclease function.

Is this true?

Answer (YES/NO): YES